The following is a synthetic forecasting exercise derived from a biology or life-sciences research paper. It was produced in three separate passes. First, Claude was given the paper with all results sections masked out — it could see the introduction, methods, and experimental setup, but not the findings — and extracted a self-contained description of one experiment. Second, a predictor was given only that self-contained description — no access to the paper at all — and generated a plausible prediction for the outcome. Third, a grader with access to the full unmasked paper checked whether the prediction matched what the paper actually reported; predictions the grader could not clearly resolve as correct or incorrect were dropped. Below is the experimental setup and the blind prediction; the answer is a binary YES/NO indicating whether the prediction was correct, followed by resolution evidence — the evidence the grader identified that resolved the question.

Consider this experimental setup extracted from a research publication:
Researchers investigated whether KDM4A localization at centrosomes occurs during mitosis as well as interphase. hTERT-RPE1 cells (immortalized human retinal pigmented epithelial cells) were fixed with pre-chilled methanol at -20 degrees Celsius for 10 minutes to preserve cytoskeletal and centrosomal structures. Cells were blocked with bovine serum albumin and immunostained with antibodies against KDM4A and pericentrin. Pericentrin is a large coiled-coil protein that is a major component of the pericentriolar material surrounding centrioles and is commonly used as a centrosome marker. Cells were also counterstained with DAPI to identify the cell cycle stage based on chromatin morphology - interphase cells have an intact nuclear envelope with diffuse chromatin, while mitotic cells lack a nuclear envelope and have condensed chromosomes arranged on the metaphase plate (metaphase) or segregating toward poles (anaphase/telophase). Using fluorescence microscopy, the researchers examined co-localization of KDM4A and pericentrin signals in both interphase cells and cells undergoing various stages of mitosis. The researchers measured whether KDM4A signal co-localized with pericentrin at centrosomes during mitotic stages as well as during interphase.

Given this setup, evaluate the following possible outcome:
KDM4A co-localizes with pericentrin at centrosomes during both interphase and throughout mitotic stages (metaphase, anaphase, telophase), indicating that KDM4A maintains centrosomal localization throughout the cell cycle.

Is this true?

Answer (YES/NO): YES